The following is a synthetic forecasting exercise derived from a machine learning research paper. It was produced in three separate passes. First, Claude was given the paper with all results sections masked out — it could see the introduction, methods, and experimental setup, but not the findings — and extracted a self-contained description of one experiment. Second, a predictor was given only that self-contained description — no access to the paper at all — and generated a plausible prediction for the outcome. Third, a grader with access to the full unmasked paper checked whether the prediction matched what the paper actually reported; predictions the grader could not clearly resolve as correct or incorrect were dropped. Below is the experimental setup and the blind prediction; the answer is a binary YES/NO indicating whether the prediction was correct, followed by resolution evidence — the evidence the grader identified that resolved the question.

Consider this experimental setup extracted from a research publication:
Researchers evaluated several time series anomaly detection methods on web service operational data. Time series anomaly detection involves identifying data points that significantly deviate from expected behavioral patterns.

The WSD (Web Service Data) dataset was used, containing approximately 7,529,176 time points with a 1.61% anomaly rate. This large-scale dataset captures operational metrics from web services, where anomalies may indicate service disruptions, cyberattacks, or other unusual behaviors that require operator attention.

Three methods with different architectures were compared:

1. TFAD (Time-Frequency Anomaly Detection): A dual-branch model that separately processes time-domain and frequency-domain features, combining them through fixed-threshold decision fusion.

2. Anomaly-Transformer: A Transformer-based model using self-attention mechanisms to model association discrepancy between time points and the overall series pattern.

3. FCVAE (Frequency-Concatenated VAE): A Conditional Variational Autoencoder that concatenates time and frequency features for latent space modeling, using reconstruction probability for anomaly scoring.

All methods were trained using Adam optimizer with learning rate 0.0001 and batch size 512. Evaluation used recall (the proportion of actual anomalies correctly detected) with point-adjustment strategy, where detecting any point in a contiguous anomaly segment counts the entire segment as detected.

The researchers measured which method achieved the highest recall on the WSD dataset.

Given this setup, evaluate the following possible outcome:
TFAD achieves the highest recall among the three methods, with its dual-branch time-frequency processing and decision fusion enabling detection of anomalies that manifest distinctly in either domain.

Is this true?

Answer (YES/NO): NO